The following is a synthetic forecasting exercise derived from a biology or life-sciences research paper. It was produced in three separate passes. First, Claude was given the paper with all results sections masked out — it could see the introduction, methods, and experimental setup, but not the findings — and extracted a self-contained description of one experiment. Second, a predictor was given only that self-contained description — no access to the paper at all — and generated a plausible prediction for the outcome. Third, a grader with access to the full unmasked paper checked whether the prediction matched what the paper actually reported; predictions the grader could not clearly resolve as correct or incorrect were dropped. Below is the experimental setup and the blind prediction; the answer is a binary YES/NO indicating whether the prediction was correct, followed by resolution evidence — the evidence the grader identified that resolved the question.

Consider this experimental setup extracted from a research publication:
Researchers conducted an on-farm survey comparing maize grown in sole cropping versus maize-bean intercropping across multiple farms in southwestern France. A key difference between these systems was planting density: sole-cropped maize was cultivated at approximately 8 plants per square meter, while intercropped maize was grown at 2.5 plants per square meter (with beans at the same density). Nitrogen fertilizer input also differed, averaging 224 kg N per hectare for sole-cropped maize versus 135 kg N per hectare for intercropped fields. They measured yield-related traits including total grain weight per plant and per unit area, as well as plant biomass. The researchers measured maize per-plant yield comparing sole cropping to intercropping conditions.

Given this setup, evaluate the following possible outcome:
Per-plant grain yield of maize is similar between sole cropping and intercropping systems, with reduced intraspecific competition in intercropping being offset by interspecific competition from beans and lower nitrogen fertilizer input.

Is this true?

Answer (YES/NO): NO